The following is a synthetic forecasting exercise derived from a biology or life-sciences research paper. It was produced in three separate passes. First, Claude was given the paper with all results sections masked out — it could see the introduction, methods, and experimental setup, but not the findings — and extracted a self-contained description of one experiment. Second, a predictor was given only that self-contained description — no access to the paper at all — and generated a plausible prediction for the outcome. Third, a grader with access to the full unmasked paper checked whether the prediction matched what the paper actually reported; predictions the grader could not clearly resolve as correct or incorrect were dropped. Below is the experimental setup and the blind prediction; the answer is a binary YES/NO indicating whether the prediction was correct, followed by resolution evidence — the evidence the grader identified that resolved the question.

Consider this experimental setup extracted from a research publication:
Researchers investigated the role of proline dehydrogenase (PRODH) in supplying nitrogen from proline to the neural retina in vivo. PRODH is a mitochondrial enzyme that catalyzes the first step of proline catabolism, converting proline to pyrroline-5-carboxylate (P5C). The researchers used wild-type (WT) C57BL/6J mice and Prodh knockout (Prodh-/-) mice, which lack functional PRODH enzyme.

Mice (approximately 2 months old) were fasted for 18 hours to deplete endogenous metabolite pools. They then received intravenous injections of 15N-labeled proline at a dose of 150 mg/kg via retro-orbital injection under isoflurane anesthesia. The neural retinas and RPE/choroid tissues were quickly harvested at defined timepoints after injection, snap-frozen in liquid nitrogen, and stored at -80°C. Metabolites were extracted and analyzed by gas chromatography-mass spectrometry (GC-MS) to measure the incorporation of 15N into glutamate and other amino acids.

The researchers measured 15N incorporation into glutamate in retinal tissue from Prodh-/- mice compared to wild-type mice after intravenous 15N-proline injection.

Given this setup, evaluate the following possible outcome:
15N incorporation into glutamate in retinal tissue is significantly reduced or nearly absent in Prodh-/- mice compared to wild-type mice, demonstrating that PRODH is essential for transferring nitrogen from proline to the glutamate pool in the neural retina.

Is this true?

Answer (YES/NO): YES